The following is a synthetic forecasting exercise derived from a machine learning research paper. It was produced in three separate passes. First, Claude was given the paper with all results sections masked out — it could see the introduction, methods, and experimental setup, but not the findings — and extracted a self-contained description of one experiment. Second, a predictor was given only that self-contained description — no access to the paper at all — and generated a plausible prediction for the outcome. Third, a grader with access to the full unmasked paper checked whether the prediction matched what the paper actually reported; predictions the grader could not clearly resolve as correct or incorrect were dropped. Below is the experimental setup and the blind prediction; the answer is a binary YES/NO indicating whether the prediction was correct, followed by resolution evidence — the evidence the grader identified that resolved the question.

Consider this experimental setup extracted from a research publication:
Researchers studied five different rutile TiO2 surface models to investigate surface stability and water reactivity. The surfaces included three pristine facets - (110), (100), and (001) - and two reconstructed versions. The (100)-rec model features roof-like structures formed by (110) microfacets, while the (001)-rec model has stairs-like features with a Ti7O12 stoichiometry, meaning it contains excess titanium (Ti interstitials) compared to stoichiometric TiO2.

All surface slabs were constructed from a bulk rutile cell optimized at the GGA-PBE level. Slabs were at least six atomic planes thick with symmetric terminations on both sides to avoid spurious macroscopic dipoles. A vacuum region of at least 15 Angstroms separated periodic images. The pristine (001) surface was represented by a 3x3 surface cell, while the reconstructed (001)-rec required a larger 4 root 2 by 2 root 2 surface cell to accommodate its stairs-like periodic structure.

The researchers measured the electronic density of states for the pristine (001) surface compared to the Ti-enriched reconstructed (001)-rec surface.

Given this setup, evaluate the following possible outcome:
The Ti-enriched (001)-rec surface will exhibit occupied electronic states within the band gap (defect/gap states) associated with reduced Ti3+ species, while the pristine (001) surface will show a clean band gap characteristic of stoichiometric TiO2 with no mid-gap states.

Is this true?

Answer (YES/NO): NO